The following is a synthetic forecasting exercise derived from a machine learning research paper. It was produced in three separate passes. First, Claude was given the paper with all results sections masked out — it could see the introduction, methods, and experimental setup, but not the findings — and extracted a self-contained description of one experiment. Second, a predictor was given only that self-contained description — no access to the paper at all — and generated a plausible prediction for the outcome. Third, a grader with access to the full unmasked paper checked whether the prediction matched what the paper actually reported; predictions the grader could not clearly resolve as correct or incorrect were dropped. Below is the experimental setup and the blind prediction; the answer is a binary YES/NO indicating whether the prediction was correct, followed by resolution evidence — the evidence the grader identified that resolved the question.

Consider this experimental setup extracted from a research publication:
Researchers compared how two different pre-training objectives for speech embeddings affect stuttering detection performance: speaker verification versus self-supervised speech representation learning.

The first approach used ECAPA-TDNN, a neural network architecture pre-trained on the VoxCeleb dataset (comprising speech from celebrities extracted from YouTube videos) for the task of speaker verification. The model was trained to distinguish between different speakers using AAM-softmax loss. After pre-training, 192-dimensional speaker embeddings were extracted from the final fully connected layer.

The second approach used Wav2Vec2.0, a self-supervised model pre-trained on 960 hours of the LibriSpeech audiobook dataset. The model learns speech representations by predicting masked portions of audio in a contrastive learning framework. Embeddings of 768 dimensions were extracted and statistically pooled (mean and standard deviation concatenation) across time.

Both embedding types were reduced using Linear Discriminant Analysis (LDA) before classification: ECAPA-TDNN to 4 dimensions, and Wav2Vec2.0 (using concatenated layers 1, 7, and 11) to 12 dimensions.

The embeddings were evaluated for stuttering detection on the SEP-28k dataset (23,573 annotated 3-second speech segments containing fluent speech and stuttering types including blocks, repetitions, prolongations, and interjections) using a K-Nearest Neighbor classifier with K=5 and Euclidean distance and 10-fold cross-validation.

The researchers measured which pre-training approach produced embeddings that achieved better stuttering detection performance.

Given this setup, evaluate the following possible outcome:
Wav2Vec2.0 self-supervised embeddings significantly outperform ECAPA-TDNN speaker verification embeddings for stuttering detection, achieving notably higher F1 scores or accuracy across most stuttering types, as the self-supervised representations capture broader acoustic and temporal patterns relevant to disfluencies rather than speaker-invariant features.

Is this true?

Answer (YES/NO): YES